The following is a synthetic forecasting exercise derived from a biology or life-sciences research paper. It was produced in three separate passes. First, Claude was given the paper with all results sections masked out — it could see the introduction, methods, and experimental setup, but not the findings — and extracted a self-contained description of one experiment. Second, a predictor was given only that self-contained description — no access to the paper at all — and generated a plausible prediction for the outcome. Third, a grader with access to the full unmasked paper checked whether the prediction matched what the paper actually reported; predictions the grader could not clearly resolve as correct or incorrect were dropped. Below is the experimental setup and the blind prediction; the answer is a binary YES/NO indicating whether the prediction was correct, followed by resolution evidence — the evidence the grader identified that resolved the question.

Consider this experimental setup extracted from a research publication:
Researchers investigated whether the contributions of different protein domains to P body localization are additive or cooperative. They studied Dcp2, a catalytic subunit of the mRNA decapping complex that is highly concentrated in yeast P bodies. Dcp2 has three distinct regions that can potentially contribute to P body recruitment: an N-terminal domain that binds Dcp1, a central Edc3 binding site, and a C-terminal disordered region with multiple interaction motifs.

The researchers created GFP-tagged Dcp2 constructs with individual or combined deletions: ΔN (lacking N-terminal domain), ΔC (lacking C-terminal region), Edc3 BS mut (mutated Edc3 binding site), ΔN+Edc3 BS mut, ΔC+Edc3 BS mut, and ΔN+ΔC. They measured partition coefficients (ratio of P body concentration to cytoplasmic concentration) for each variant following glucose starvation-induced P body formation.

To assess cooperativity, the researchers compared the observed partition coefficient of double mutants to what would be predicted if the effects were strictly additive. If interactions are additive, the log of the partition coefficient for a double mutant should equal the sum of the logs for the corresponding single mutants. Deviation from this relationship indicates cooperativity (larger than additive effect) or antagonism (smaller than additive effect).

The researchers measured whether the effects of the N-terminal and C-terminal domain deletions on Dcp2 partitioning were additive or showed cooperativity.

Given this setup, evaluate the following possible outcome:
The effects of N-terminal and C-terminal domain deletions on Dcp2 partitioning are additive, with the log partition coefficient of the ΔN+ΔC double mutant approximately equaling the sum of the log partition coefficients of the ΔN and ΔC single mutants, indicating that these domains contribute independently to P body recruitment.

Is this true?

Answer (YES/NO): NO